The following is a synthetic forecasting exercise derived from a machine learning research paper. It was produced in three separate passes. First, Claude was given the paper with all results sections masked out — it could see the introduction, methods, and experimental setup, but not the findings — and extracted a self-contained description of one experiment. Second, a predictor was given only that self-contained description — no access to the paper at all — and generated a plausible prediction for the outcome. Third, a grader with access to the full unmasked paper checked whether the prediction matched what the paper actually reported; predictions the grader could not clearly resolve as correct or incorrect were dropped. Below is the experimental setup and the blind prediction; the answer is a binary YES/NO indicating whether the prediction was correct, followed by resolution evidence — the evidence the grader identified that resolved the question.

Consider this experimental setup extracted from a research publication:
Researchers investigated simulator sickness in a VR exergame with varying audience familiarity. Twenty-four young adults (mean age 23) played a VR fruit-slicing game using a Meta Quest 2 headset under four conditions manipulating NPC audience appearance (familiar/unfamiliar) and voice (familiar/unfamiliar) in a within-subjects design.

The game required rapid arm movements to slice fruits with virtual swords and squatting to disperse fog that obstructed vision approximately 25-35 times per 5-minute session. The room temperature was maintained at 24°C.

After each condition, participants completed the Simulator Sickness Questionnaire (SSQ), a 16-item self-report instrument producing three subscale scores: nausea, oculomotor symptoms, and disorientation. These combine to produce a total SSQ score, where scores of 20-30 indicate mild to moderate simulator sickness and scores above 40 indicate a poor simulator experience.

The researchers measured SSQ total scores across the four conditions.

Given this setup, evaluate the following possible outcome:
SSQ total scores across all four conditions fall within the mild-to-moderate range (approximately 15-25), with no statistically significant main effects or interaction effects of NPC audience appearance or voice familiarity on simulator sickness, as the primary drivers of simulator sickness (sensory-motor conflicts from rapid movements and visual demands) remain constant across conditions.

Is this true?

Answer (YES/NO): NO